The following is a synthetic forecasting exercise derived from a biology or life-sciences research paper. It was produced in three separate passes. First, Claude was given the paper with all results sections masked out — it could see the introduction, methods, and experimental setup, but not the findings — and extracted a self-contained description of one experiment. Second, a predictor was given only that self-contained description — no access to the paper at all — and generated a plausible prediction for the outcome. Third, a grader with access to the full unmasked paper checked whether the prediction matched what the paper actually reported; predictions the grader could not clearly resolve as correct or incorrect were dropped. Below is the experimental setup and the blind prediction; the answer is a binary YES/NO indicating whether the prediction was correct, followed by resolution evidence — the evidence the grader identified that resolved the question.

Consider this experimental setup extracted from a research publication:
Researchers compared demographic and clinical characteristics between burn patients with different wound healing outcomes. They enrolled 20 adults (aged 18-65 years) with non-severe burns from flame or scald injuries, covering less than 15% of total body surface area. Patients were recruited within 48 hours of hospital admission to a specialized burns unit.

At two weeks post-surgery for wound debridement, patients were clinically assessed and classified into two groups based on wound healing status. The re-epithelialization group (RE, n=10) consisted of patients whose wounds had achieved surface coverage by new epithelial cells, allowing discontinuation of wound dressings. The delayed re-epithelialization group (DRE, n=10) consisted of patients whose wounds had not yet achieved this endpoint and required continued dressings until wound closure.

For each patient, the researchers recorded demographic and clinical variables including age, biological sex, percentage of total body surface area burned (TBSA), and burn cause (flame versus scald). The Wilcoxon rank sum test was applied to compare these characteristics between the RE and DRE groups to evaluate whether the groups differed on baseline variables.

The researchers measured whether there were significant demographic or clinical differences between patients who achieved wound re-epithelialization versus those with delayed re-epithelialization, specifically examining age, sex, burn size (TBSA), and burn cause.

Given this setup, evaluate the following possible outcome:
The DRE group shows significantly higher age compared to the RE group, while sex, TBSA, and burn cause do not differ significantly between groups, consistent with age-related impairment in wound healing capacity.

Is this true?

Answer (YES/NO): NO